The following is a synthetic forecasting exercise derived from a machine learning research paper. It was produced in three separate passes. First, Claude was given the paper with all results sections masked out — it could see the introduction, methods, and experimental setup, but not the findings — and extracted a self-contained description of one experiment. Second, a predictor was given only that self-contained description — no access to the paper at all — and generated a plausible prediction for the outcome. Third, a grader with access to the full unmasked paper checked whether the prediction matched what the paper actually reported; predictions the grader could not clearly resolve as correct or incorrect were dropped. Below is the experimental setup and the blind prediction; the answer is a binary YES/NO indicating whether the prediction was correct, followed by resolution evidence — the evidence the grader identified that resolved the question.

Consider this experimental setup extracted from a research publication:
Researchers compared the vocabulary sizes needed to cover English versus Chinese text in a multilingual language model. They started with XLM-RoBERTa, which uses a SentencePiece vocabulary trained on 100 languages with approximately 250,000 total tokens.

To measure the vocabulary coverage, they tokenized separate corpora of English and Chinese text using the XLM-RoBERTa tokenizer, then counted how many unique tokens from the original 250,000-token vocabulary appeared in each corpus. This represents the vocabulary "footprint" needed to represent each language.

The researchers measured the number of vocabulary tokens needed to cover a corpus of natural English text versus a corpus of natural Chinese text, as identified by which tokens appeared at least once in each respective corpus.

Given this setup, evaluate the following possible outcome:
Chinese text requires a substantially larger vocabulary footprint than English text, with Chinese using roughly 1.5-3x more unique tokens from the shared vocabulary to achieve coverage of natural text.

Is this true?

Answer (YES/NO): NO